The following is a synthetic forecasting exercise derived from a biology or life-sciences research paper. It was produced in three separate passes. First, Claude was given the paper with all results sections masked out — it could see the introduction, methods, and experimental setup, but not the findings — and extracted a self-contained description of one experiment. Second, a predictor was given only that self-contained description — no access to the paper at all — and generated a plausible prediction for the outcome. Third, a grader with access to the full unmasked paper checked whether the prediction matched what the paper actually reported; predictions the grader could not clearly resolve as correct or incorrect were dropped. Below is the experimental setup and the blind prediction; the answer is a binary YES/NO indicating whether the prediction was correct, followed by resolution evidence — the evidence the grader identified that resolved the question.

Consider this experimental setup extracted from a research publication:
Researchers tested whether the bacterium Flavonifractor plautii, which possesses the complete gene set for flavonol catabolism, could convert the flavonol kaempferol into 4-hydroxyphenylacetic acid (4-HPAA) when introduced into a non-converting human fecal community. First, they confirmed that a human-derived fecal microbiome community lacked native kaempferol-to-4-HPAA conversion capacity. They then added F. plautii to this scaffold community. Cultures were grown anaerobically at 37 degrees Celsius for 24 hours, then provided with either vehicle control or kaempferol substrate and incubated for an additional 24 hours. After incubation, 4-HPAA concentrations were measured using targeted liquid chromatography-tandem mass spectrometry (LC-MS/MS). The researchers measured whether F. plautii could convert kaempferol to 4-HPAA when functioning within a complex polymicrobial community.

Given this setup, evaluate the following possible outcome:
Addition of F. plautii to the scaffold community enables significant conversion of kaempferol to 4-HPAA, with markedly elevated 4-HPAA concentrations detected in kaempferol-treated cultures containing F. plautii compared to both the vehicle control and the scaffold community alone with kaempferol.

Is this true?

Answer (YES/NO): YES